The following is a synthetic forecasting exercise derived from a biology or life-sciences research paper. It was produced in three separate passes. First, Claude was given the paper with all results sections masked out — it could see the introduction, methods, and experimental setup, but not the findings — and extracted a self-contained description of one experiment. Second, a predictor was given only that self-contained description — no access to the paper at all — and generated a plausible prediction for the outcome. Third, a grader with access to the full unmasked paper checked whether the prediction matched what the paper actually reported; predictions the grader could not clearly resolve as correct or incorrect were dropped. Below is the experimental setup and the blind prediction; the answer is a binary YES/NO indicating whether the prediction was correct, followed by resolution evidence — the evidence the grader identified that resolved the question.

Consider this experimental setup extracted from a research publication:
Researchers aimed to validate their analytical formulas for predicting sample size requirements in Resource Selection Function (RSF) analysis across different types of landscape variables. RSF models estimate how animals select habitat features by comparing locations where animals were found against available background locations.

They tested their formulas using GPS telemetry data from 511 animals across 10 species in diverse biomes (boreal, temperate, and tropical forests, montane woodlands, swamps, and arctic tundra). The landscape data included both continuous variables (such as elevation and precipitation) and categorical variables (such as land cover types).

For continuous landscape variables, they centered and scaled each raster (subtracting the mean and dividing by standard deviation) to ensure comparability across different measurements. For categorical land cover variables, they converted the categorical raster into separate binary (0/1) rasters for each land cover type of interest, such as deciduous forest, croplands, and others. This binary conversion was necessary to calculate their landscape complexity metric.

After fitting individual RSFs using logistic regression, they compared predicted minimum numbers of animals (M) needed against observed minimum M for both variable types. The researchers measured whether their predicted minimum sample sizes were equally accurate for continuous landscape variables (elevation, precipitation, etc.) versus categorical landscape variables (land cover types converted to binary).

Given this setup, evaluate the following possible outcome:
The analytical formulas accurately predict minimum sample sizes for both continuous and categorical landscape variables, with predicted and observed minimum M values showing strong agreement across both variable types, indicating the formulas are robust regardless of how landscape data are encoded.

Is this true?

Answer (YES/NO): YES